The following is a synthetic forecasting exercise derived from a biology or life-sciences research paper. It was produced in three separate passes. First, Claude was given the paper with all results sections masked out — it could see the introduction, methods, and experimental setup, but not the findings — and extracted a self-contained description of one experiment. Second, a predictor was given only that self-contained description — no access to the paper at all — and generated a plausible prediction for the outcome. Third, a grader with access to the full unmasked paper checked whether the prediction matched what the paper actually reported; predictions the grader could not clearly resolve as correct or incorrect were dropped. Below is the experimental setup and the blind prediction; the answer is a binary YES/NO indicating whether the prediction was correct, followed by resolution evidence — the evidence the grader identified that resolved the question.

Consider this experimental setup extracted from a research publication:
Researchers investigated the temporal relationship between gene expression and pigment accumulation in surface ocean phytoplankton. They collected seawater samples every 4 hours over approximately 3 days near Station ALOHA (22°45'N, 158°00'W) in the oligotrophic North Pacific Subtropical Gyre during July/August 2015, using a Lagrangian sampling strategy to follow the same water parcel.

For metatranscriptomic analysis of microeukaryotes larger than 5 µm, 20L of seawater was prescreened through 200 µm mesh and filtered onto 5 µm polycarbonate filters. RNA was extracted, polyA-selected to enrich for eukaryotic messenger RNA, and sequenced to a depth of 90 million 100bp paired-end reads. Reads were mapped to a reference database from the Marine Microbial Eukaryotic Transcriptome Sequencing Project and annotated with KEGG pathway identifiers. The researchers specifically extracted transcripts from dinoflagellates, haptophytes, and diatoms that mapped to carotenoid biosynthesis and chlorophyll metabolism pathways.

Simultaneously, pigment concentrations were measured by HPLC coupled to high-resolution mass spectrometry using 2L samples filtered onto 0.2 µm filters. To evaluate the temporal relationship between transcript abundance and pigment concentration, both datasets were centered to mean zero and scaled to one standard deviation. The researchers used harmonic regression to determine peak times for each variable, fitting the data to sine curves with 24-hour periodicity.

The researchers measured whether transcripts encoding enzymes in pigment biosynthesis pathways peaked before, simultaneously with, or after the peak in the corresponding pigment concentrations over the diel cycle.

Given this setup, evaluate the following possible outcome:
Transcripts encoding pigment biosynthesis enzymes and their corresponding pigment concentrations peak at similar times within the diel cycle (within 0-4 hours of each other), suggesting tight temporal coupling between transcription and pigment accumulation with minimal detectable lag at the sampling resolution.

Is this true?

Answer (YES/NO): NO